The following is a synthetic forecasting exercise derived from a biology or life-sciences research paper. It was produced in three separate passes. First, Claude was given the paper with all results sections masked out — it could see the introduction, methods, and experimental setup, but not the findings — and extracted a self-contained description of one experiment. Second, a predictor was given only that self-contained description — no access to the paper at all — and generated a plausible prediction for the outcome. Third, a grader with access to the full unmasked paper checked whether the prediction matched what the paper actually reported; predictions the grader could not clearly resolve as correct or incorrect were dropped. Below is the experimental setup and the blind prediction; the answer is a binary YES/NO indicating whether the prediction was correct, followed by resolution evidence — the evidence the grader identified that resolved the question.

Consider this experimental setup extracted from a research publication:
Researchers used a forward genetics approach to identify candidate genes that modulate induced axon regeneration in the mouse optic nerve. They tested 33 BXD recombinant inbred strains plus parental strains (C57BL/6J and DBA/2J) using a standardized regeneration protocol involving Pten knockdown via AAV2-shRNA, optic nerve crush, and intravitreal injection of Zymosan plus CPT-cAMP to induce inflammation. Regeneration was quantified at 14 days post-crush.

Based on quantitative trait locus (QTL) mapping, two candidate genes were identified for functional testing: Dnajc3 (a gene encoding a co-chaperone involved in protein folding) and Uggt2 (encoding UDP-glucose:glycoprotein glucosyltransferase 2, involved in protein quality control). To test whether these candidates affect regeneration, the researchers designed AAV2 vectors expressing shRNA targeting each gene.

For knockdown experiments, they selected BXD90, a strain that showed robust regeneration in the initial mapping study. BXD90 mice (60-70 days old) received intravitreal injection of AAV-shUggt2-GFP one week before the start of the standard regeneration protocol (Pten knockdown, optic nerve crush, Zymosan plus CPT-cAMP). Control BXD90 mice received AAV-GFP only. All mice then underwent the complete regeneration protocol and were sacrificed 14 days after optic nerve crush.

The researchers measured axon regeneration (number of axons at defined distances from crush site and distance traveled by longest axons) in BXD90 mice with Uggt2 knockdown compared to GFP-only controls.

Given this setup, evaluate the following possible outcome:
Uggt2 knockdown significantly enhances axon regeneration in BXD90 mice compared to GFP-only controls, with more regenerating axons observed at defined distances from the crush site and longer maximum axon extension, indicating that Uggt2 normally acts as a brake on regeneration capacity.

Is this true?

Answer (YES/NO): NO